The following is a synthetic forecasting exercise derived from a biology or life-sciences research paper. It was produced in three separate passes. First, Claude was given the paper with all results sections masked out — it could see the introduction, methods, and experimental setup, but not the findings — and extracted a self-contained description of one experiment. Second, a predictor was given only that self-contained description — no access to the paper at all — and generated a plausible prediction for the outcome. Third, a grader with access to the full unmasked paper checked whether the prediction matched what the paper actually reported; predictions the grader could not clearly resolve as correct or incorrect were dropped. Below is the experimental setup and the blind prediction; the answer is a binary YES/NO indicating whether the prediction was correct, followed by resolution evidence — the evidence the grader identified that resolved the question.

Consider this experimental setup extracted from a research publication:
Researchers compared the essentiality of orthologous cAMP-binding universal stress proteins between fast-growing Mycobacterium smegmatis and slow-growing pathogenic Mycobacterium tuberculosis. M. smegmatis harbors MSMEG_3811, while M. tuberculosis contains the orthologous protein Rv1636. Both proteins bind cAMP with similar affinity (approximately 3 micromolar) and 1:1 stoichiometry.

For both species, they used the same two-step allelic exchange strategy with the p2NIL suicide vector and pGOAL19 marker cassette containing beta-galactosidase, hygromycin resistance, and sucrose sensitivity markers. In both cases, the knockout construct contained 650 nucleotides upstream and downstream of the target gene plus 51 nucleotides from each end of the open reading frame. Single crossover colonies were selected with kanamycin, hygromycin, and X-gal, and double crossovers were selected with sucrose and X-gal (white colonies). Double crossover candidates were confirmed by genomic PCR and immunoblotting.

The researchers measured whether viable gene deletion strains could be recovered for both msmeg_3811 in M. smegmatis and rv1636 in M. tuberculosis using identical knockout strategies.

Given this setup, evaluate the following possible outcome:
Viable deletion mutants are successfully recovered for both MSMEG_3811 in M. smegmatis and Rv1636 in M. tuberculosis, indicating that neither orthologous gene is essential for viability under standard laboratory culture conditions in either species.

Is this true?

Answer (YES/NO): NO